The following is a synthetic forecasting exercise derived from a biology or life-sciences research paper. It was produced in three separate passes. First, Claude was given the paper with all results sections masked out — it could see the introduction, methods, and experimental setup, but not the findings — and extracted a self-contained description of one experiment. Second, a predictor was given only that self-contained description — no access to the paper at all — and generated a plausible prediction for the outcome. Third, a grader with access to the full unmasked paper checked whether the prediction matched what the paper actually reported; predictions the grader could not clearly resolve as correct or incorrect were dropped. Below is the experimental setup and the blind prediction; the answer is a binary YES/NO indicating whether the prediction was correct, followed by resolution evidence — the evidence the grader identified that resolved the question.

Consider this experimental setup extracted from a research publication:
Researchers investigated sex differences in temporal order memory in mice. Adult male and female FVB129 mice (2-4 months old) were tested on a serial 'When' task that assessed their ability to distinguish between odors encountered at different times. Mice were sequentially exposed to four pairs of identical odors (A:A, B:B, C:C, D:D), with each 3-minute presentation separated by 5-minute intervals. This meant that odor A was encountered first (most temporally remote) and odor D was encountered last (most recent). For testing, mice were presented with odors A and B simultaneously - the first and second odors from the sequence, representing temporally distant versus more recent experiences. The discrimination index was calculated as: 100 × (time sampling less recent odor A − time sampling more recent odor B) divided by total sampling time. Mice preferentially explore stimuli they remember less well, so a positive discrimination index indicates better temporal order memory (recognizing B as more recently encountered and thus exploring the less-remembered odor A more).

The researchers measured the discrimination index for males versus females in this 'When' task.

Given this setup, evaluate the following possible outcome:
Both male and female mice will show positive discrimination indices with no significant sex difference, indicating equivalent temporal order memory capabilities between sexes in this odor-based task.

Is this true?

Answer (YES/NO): NO